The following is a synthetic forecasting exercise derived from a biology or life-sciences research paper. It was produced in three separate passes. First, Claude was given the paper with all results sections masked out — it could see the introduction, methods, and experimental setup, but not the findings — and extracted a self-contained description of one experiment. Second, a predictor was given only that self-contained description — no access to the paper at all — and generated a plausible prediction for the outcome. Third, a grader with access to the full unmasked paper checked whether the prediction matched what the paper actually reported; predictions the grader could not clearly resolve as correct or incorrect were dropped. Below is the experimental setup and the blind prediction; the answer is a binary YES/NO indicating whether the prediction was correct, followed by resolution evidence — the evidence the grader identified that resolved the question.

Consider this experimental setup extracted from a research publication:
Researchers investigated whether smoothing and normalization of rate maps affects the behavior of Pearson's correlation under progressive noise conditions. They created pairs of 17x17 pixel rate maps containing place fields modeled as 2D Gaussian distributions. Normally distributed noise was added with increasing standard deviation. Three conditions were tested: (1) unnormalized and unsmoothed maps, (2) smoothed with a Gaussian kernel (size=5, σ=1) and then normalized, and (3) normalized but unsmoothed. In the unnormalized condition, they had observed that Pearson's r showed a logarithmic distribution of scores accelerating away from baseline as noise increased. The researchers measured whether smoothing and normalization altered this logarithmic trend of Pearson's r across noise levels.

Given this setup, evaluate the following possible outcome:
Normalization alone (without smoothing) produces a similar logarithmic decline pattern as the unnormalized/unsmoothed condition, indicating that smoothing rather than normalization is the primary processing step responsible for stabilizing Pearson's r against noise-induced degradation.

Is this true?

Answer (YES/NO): YES